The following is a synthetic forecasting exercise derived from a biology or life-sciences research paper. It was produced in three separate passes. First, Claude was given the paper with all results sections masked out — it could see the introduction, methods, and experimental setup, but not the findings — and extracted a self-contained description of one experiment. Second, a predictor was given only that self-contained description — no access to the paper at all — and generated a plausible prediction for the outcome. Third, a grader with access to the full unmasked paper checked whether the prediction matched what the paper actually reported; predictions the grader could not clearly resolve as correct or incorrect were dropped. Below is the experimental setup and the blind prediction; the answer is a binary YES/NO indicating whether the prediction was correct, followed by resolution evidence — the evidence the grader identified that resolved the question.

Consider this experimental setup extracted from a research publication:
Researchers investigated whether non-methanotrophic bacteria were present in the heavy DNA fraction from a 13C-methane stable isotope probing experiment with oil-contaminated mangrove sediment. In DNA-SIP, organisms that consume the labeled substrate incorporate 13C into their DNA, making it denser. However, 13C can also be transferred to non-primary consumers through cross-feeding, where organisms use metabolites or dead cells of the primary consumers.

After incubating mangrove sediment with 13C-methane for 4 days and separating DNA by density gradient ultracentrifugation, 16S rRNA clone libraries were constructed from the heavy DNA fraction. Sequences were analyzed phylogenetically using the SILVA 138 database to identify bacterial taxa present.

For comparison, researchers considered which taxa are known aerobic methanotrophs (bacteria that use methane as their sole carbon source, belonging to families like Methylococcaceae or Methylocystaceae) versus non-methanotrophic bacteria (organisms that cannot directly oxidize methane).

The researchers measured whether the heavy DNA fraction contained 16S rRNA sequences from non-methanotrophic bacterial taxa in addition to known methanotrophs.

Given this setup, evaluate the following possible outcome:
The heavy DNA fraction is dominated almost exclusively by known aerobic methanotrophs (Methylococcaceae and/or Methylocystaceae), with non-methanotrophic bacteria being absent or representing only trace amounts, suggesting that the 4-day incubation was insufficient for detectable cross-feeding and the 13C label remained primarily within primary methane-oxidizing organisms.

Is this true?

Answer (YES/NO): NO